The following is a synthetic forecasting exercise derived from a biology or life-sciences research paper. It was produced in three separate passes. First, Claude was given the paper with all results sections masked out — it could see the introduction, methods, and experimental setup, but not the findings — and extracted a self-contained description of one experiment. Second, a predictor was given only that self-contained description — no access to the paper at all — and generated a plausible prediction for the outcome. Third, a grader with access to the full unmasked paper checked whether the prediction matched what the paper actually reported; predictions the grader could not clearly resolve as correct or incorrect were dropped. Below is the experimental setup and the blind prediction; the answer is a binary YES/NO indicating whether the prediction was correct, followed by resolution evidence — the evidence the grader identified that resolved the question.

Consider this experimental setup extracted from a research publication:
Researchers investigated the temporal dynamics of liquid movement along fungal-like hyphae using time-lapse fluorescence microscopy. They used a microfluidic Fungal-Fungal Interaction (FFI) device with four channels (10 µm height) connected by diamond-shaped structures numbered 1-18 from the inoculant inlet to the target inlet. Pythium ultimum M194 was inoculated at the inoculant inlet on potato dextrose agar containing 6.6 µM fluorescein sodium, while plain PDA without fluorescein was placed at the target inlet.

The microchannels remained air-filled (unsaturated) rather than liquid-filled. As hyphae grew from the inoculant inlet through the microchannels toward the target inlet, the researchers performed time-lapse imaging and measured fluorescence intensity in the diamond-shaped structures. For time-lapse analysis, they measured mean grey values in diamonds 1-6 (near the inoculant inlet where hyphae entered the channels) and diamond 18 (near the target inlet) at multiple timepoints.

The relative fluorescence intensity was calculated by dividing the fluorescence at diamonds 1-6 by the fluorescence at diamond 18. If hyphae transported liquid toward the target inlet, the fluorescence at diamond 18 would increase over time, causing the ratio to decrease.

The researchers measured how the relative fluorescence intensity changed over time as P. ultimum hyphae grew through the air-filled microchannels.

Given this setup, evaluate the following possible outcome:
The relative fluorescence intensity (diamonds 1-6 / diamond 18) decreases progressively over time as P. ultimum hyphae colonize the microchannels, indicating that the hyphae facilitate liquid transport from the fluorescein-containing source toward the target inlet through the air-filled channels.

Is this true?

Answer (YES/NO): NO